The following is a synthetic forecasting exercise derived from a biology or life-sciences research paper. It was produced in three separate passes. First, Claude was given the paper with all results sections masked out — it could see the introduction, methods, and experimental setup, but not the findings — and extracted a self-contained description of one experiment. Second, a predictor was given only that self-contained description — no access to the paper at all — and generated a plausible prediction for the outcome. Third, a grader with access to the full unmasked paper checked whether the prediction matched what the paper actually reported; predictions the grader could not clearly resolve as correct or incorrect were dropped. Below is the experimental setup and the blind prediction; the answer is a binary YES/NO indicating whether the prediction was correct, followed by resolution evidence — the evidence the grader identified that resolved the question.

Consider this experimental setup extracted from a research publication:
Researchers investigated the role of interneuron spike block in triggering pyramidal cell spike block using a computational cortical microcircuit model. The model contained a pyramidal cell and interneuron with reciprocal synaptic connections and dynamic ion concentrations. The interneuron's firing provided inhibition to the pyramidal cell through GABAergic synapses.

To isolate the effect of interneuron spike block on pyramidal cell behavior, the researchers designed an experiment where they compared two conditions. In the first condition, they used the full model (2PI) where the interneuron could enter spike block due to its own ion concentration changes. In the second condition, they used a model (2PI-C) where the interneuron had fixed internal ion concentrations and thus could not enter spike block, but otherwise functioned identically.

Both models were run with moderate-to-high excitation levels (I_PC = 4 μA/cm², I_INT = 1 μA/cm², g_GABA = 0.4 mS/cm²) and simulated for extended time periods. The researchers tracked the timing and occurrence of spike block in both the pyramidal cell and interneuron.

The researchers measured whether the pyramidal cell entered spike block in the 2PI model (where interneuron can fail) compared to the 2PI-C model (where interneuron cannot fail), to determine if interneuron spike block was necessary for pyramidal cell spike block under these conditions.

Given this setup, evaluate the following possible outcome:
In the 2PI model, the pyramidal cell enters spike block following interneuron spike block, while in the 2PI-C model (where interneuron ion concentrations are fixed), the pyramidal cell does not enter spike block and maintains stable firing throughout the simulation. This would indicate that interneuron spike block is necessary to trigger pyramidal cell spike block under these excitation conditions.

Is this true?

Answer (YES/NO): NO